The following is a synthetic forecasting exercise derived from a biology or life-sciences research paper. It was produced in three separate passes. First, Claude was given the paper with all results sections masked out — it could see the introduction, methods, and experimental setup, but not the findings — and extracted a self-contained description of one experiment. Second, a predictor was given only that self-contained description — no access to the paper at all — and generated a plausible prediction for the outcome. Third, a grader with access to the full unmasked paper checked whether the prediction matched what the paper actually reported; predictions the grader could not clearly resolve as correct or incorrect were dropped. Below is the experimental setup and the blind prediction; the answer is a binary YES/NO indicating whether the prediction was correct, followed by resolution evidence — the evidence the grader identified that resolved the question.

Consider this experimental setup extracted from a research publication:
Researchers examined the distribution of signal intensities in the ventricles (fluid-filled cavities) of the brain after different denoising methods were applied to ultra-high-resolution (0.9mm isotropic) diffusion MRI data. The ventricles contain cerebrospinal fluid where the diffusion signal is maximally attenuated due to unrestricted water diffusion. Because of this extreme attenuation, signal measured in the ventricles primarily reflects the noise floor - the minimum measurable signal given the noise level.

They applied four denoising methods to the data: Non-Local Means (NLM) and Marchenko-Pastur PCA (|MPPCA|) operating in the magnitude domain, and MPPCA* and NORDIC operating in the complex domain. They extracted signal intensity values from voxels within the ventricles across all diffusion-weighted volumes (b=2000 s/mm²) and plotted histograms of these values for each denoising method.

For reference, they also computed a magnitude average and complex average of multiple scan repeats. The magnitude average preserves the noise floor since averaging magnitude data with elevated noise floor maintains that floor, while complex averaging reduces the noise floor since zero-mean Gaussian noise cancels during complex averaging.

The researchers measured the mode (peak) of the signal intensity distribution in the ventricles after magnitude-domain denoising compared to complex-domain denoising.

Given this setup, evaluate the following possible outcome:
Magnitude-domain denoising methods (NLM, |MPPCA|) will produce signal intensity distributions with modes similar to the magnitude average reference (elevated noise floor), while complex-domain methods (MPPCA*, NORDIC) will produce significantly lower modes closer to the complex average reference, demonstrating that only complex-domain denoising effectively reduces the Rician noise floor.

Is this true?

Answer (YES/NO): NO